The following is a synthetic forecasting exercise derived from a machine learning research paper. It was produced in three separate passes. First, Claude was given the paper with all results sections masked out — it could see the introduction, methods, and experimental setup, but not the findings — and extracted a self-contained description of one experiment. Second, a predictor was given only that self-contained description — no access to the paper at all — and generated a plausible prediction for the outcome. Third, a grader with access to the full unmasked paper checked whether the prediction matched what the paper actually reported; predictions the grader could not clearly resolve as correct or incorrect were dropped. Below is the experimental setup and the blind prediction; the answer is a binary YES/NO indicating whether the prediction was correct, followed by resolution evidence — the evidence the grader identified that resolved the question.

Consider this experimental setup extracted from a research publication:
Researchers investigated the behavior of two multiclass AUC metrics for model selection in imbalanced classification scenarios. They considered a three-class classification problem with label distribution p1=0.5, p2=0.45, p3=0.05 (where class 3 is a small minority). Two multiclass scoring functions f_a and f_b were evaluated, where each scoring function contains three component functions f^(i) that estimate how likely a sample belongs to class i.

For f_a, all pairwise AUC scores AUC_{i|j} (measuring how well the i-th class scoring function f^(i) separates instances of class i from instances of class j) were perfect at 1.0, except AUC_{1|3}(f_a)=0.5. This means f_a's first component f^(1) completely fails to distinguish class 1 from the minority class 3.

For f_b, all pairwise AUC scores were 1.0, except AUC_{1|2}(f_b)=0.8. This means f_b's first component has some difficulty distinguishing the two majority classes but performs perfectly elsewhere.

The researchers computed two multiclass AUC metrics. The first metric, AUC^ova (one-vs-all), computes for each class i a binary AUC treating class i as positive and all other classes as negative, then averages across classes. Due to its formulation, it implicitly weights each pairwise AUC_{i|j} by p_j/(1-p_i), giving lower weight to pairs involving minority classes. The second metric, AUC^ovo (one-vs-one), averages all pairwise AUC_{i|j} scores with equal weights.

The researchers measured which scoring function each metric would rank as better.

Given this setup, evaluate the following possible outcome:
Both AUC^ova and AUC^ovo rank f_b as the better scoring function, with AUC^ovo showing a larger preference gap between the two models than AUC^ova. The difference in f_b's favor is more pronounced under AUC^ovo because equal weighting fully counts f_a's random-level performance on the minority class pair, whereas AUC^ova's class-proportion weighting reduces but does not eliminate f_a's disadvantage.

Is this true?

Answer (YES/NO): NO